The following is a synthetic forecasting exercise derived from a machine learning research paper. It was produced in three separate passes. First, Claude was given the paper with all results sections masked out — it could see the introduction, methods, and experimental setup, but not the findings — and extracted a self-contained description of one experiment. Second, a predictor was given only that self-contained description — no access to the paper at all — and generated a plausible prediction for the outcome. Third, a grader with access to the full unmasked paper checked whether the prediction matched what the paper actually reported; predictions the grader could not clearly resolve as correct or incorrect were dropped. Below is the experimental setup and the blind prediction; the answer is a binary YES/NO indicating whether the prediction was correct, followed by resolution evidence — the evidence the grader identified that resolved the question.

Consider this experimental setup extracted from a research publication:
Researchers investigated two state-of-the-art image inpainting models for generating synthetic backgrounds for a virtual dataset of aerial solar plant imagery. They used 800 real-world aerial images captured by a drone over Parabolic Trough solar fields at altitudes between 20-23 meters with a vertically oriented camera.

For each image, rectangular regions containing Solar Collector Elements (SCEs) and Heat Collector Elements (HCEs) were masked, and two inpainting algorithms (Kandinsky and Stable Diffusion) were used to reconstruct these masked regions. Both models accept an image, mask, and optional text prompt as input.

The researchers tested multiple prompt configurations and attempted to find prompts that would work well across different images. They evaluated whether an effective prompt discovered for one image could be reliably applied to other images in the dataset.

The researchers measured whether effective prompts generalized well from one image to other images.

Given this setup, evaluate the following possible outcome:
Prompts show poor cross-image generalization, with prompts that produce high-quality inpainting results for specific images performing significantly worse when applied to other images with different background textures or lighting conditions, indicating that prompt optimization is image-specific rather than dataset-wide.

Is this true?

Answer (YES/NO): YES